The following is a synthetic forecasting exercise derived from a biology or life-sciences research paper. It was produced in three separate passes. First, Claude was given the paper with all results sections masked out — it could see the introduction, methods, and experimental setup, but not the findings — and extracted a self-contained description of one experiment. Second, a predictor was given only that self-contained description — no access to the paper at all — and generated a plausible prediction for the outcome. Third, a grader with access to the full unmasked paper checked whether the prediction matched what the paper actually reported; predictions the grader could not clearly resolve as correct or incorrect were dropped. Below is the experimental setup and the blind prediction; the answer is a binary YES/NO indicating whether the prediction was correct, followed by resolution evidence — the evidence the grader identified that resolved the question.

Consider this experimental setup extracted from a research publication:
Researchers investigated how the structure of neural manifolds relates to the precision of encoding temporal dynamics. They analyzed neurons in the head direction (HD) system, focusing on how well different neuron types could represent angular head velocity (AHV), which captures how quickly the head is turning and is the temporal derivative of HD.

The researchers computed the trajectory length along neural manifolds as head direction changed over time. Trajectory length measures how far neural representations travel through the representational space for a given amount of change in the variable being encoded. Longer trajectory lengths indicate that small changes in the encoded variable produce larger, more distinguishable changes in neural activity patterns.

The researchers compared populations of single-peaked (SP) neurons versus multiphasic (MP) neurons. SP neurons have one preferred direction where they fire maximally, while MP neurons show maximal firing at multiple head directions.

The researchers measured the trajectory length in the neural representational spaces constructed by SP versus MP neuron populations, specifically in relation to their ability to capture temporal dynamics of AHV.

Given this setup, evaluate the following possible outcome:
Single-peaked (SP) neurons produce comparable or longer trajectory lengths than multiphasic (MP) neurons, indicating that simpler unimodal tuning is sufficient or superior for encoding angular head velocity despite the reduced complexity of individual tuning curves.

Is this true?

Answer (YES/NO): NO